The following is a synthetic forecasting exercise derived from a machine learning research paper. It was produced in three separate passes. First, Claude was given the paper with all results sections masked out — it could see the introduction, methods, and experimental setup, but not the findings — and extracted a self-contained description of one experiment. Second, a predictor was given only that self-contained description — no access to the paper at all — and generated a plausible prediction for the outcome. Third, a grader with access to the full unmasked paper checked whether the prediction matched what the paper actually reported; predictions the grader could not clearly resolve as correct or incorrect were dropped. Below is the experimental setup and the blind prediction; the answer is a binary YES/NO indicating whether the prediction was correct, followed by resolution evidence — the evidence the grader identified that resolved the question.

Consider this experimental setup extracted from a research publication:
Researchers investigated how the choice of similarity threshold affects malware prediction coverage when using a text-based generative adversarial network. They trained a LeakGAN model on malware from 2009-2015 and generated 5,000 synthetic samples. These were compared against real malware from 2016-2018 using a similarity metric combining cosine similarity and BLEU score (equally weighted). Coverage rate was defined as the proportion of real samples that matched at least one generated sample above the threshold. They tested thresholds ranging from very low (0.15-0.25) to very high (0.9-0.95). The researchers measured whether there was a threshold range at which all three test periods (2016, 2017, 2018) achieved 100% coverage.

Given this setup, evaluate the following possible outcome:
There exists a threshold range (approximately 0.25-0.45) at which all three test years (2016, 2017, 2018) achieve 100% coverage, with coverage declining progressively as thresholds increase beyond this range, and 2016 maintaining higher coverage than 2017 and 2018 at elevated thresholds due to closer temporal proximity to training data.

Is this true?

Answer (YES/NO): NO